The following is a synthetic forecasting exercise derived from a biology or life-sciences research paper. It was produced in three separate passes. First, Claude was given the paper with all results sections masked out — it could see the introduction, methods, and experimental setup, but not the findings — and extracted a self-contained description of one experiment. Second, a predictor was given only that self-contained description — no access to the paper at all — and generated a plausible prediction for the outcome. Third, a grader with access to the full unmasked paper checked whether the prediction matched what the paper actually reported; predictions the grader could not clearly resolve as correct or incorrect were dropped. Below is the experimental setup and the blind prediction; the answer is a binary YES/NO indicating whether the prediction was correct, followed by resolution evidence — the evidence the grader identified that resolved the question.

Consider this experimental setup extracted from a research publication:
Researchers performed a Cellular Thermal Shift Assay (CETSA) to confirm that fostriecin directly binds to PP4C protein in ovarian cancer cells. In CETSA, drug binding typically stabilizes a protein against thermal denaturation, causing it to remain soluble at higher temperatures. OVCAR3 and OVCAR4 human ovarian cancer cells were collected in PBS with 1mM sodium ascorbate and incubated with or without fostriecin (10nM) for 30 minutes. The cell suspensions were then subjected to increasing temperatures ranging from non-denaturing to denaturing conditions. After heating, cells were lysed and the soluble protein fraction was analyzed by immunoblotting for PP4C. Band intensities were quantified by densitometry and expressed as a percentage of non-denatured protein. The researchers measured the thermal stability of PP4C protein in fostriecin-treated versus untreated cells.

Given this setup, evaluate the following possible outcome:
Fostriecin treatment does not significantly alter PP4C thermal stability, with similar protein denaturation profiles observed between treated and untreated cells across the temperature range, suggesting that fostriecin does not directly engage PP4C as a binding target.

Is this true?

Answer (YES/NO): NO